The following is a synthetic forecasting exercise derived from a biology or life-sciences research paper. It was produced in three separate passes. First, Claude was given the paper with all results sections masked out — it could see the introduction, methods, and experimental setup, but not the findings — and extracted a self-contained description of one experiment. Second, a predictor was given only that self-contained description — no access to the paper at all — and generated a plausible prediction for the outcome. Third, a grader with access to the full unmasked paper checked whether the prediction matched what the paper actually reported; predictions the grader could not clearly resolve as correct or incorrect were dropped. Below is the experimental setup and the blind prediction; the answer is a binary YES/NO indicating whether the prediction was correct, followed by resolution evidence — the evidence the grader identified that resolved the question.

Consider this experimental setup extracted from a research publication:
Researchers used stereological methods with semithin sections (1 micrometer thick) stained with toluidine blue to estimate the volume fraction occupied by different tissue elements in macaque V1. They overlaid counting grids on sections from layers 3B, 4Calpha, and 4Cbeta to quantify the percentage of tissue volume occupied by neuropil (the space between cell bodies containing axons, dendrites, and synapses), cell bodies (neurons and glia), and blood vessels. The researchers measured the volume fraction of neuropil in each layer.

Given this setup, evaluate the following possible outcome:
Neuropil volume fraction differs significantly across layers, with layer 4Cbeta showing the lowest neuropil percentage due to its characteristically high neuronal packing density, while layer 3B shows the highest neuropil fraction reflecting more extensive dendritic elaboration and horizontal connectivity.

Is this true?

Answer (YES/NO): YES